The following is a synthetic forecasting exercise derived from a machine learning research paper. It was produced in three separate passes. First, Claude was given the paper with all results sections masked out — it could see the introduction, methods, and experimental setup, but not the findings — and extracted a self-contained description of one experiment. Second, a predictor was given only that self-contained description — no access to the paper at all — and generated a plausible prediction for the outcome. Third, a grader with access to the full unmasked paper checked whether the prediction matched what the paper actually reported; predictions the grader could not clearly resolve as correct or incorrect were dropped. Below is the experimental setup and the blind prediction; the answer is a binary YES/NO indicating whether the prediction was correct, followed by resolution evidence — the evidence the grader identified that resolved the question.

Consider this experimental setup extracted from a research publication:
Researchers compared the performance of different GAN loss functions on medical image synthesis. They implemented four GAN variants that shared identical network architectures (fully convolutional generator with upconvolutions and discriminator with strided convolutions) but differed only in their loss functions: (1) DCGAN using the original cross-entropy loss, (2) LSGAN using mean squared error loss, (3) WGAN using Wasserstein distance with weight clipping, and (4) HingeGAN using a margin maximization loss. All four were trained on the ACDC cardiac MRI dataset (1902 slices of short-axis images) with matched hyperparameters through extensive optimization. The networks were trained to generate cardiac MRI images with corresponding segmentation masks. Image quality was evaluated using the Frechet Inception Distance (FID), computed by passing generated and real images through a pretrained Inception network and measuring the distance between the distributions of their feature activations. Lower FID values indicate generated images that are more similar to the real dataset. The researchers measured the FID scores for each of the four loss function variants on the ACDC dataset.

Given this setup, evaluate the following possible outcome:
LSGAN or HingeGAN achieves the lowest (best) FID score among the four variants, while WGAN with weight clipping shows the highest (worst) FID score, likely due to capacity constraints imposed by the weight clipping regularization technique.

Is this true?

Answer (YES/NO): YES